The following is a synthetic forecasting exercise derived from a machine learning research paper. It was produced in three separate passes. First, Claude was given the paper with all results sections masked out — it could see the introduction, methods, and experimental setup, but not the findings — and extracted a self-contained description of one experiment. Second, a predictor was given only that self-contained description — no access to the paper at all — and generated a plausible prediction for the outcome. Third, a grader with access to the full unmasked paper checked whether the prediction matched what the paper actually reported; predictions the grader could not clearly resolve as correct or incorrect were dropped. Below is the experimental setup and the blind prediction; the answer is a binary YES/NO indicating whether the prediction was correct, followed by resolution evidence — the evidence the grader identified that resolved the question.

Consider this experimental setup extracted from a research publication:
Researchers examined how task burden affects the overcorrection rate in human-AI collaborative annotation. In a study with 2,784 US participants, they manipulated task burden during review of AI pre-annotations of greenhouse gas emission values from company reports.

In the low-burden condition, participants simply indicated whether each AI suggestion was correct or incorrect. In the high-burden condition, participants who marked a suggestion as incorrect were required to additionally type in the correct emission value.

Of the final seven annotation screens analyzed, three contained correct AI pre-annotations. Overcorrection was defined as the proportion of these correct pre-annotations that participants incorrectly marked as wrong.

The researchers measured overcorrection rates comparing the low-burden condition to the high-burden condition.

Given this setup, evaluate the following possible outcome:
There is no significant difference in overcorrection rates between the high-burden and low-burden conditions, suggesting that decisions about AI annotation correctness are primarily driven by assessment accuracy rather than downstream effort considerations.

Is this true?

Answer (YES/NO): NO